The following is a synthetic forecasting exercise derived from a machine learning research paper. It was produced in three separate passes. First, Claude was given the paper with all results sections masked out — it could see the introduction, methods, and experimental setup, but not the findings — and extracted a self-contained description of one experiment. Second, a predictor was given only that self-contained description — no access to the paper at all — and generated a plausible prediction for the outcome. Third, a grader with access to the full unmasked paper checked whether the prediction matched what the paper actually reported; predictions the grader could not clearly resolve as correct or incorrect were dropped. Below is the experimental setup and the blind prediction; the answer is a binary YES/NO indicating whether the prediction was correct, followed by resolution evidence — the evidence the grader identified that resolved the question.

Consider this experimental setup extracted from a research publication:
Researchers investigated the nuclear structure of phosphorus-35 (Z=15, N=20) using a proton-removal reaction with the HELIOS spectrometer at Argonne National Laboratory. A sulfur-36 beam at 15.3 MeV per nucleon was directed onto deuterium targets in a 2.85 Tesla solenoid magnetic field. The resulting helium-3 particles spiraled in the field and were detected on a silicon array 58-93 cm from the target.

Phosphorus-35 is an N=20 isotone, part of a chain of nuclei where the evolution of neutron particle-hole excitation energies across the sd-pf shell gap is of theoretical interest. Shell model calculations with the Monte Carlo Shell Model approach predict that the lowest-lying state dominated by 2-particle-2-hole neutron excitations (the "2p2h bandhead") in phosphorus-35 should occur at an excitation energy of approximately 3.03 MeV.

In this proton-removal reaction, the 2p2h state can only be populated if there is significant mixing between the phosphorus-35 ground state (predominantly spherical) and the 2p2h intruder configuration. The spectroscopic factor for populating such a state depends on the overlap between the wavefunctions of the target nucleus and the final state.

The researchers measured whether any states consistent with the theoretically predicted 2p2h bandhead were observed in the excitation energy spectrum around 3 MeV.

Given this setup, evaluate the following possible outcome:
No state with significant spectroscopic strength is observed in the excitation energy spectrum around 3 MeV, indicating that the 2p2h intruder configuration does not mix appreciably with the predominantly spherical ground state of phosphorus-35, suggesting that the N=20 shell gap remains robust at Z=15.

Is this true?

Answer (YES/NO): YES